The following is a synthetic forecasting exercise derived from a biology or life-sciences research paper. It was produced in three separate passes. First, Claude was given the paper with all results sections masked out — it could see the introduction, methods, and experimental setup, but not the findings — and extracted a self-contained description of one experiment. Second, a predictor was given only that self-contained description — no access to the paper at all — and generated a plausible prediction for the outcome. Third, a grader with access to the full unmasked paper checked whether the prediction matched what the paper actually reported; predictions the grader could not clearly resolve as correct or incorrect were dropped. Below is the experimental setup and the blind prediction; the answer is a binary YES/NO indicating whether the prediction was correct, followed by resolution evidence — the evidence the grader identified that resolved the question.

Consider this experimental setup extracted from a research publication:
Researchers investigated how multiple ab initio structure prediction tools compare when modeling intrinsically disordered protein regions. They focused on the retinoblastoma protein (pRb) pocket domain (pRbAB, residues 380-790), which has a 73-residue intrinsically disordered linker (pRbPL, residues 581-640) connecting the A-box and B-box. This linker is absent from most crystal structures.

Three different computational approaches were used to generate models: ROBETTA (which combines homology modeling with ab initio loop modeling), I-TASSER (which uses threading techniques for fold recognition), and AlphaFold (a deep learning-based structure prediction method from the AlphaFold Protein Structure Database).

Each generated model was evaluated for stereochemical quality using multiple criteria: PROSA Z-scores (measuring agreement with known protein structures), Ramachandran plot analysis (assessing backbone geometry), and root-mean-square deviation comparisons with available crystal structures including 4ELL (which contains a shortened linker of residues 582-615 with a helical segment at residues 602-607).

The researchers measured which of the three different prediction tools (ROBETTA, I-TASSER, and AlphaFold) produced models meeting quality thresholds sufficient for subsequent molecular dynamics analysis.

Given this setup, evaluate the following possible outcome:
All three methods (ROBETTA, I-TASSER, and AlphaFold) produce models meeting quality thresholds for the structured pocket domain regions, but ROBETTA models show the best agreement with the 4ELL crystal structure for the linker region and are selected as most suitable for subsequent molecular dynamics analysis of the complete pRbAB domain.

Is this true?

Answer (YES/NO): NO